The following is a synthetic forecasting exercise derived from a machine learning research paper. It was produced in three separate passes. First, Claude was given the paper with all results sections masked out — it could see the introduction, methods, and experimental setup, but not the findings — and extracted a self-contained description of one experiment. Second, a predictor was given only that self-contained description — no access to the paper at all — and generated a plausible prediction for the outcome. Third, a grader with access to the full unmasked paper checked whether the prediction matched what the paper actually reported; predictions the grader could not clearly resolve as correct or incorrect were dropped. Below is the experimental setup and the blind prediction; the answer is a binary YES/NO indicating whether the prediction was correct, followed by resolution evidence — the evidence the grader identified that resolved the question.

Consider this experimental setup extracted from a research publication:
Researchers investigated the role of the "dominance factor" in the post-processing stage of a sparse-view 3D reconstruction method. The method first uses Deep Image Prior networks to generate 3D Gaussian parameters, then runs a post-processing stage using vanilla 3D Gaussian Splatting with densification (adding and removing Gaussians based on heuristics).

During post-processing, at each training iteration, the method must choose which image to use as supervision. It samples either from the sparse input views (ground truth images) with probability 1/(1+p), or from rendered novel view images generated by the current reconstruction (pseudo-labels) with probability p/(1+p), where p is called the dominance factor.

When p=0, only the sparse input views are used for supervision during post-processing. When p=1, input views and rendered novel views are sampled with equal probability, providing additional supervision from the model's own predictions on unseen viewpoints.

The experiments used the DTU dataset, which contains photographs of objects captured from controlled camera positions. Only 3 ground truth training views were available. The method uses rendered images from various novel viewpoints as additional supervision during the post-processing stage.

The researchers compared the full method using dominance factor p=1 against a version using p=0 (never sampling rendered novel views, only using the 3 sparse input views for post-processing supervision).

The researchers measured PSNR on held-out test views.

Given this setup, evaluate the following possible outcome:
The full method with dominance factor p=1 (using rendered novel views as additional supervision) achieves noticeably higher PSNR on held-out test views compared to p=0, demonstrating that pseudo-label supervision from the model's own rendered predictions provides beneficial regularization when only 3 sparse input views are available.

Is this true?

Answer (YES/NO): YES